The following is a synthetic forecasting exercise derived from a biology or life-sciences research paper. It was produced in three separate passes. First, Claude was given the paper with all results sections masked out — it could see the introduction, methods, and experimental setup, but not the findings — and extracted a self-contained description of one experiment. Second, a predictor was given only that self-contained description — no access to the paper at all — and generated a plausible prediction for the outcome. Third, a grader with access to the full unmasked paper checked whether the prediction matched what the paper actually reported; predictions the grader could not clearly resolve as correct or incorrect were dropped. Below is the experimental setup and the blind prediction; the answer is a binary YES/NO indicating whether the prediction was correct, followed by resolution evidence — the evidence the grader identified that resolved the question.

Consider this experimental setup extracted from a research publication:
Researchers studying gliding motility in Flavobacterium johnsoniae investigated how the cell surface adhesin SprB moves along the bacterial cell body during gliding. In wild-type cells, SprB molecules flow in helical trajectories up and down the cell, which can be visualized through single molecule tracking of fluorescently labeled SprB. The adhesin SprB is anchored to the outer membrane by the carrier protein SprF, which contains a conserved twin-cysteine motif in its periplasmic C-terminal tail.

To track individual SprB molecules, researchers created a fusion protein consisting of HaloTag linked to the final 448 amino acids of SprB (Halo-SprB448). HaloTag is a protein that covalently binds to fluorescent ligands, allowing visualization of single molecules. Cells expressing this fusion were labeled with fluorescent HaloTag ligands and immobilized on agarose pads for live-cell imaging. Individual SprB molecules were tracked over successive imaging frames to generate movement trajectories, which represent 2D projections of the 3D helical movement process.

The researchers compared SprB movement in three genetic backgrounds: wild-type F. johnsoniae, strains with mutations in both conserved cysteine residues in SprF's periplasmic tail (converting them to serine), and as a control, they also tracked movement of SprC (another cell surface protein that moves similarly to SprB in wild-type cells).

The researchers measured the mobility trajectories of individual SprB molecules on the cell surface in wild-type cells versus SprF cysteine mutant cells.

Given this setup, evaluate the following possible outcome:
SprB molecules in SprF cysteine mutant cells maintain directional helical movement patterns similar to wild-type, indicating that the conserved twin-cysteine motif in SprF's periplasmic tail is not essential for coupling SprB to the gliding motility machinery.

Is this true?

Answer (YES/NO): NO